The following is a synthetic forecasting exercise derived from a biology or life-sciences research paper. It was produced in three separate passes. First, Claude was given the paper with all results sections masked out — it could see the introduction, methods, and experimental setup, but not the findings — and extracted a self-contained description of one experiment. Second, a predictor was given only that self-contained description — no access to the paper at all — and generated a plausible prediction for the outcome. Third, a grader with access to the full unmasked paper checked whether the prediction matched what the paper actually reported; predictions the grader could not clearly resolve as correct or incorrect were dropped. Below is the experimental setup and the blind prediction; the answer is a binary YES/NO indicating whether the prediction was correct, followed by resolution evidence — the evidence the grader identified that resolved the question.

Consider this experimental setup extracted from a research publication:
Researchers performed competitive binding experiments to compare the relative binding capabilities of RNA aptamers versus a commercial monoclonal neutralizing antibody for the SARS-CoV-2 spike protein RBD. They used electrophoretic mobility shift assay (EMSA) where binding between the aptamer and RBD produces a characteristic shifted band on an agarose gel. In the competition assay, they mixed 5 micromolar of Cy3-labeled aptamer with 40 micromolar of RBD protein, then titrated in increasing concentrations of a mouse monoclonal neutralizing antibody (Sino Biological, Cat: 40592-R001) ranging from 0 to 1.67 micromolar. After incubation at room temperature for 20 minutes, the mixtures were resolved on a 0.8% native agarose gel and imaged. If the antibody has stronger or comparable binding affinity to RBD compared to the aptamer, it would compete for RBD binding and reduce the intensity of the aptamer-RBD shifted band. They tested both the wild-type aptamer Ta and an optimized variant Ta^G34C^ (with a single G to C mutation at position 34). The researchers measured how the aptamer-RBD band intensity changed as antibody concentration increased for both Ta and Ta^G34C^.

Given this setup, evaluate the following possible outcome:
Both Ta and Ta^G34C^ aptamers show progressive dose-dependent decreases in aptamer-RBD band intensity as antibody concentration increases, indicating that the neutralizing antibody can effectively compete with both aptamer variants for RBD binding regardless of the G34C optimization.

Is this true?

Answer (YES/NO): NO